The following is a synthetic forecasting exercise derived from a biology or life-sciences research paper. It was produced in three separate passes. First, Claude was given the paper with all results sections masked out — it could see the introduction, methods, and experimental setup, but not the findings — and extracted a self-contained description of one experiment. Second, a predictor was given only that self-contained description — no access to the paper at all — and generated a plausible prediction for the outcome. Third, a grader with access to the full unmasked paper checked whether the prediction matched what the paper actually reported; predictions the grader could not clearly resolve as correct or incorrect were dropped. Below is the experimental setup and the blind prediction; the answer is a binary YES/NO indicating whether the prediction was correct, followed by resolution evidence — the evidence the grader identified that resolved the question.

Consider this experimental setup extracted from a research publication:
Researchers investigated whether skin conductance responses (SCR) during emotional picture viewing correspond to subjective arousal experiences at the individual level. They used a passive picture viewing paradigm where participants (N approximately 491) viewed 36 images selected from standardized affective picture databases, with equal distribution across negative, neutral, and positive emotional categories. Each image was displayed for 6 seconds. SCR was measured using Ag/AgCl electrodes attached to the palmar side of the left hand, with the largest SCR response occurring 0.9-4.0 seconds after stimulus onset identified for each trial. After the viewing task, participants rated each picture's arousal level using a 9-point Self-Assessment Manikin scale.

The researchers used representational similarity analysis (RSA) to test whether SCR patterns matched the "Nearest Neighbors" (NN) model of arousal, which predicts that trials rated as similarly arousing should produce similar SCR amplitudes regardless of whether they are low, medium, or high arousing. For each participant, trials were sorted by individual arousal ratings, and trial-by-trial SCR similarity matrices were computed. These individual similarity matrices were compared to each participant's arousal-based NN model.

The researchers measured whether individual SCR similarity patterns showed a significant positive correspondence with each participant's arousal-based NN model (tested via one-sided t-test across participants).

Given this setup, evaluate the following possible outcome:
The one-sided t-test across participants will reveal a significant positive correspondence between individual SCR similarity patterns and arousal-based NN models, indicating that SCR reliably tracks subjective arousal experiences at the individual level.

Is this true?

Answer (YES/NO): NO